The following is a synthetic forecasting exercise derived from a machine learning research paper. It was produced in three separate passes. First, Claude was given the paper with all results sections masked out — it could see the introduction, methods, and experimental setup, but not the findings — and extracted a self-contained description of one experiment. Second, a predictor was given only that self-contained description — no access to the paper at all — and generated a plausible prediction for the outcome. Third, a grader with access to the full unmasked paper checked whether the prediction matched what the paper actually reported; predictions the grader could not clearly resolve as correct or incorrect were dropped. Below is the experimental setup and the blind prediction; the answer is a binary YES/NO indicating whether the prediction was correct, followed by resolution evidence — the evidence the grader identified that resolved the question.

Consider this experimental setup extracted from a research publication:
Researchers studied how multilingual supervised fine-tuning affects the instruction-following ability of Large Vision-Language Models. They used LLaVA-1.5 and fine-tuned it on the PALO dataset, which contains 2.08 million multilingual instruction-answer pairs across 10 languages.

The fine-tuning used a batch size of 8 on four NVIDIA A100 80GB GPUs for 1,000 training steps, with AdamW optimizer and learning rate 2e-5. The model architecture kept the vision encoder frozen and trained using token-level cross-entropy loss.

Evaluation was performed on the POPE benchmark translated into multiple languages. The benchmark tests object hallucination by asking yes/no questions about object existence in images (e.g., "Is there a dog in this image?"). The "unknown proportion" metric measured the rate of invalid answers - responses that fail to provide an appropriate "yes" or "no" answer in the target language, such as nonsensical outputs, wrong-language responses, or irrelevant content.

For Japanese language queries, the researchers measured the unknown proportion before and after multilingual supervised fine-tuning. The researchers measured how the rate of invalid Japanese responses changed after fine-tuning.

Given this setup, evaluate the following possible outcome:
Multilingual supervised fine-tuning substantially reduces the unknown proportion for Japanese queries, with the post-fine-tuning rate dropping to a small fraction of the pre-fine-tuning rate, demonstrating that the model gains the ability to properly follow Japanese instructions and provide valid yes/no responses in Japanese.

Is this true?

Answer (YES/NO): YES